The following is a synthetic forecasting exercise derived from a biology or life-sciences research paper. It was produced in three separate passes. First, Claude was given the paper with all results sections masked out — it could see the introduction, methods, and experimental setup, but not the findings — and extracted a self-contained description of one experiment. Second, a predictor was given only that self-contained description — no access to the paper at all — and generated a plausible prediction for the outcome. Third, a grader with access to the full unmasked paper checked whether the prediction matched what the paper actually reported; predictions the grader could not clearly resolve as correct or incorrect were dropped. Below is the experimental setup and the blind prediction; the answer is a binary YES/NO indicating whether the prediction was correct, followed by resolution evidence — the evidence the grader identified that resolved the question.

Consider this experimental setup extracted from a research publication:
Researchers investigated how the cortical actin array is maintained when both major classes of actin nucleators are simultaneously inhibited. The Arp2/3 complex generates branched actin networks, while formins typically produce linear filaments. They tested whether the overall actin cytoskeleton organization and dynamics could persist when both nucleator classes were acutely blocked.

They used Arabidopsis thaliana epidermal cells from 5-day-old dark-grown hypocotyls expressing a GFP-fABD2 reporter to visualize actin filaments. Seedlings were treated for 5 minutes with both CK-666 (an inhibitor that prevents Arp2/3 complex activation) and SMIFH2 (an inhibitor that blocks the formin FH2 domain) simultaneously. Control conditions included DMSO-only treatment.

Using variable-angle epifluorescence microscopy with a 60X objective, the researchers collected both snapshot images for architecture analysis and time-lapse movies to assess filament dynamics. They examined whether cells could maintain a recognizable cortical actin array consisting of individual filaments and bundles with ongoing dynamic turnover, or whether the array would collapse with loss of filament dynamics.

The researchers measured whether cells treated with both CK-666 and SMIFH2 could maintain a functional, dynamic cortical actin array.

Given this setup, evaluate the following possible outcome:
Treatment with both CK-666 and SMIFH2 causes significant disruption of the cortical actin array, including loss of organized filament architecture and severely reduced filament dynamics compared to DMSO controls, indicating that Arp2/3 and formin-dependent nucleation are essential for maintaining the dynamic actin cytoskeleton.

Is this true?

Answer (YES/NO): NO